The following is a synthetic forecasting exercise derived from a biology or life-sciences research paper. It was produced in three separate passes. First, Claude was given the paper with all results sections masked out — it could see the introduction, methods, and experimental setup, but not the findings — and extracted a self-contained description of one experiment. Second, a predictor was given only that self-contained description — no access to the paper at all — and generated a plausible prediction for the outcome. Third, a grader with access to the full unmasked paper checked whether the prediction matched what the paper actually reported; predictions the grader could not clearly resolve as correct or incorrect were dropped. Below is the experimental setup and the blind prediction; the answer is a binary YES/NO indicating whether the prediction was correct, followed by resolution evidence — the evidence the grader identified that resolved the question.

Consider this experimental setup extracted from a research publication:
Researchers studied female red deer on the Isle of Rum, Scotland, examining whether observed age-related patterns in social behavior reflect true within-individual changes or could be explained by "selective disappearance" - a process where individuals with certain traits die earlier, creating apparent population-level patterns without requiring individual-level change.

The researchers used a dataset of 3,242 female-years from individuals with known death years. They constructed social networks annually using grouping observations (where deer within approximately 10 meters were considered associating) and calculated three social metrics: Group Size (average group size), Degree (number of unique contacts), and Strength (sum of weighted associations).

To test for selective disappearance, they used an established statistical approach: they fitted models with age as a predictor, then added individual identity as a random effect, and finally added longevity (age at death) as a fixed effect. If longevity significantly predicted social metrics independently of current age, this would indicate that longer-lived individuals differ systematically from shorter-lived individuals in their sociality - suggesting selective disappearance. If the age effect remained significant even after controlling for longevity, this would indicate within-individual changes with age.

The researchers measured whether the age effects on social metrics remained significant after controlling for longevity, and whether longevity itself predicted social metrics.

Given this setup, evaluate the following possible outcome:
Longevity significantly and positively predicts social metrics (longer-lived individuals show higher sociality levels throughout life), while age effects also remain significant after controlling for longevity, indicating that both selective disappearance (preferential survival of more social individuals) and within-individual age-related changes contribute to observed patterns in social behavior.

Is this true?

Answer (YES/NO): YES